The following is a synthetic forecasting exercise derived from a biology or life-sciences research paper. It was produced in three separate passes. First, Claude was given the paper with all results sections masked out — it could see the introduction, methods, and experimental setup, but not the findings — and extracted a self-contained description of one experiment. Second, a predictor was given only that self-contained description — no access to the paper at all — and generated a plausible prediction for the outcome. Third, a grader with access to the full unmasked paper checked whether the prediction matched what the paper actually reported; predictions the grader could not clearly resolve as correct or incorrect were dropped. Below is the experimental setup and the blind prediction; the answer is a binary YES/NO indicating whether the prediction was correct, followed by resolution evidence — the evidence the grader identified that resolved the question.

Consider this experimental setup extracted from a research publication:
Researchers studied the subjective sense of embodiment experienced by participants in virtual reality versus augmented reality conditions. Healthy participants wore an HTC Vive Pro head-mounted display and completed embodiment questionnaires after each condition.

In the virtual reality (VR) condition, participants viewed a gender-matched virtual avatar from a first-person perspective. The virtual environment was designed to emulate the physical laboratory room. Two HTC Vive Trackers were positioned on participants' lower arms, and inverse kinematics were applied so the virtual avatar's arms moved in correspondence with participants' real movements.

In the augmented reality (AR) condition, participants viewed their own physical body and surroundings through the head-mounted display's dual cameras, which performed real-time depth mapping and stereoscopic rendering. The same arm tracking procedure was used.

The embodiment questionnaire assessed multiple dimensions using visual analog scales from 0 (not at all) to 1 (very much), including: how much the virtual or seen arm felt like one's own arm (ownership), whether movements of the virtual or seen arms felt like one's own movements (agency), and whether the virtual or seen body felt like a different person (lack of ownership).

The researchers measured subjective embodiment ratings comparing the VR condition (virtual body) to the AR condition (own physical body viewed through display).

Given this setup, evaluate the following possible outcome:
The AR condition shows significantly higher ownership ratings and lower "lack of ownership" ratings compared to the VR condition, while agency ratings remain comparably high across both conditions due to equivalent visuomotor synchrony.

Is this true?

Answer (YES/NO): NO